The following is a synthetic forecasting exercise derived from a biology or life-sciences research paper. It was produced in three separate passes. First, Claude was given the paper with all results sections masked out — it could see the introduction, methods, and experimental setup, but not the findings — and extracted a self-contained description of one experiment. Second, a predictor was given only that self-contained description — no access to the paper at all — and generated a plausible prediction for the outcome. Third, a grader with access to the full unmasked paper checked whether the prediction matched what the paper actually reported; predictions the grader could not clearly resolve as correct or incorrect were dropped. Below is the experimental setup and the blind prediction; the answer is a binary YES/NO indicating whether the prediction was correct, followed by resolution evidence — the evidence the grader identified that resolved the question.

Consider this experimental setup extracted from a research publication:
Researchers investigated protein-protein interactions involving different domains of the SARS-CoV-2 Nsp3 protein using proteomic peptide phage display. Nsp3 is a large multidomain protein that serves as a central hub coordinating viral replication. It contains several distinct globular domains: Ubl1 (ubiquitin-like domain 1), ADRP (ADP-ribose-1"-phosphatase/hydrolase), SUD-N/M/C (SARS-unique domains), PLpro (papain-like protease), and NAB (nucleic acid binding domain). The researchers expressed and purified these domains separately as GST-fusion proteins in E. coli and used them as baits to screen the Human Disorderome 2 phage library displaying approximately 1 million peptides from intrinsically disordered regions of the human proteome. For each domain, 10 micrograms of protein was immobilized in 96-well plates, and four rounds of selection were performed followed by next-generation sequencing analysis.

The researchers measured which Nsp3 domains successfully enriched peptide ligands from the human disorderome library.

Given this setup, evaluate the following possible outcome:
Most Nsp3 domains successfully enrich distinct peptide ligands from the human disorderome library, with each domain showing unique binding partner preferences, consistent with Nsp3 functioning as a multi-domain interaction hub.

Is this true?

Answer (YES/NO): NO